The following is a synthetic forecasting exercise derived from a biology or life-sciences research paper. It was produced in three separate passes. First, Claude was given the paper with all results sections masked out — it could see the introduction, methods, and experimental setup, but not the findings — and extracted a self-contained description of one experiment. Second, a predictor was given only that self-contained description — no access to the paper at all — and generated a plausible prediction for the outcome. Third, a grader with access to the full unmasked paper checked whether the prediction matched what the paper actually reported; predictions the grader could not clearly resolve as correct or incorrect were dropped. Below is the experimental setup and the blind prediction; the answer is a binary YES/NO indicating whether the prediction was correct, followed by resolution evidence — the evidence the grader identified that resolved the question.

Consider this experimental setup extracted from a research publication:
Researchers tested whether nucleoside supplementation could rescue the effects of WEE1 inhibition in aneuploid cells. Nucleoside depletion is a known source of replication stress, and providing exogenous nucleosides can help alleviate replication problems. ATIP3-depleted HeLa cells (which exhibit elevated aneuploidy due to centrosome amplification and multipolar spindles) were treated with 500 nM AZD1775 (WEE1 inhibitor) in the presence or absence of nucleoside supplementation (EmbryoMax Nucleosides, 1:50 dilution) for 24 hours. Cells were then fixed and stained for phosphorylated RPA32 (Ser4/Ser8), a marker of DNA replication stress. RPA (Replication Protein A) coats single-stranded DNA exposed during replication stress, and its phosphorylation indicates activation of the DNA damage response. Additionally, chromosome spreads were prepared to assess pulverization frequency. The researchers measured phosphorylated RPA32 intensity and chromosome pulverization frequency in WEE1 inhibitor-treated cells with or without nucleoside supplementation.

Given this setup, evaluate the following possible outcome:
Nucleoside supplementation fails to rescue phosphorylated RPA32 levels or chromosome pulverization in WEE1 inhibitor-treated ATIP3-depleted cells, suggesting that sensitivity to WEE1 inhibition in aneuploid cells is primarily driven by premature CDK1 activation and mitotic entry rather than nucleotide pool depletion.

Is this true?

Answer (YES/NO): NO